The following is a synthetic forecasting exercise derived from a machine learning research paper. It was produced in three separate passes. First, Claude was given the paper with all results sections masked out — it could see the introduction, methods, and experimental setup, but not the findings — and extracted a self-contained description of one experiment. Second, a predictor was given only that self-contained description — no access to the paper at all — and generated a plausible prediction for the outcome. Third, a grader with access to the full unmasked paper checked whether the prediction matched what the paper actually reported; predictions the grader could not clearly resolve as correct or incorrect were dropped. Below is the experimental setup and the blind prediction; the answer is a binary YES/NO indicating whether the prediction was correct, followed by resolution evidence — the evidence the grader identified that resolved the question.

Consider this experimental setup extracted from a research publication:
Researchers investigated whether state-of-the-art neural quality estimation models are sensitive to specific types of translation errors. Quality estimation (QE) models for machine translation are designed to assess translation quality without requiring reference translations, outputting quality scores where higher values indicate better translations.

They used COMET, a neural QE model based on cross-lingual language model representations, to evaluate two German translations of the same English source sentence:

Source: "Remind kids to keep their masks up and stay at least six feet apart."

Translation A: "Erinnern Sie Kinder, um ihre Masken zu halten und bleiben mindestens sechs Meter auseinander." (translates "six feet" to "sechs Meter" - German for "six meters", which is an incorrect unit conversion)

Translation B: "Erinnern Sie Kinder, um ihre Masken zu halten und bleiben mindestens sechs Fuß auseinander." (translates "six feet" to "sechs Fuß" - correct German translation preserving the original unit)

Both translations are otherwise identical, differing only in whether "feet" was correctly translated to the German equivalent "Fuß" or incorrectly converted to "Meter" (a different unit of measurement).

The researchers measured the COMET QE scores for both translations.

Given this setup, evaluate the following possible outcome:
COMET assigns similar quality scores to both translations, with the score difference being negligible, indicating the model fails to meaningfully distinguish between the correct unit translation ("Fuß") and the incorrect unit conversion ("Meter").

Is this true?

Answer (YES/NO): NO